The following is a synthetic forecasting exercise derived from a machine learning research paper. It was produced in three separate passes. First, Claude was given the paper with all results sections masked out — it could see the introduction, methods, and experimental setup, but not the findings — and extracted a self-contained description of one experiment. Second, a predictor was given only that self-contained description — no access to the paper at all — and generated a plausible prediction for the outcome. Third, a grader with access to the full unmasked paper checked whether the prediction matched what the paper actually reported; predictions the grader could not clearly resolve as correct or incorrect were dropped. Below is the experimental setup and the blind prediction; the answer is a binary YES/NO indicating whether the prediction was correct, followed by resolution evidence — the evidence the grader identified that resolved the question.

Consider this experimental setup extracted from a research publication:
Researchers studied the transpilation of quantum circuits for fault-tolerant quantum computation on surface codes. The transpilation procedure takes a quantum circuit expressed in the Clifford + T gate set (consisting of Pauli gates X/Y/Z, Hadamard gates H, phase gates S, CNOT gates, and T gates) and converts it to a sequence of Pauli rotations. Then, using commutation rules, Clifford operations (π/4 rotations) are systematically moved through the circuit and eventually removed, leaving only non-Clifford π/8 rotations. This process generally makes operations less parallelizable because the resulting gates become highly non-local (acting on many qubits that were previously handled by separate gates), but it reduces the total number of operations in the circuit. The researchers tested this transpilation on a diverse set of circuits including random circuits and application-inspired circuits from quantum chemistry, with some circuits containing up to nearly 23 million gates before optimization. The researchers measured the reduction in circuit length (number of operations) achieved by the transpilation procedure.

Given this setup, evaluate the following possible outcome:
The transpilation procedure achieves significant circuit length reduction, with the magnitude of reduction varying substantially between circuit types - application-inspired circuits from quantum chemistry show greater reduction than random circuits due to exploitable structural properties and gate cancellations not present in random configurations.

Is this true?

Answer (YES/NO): NO